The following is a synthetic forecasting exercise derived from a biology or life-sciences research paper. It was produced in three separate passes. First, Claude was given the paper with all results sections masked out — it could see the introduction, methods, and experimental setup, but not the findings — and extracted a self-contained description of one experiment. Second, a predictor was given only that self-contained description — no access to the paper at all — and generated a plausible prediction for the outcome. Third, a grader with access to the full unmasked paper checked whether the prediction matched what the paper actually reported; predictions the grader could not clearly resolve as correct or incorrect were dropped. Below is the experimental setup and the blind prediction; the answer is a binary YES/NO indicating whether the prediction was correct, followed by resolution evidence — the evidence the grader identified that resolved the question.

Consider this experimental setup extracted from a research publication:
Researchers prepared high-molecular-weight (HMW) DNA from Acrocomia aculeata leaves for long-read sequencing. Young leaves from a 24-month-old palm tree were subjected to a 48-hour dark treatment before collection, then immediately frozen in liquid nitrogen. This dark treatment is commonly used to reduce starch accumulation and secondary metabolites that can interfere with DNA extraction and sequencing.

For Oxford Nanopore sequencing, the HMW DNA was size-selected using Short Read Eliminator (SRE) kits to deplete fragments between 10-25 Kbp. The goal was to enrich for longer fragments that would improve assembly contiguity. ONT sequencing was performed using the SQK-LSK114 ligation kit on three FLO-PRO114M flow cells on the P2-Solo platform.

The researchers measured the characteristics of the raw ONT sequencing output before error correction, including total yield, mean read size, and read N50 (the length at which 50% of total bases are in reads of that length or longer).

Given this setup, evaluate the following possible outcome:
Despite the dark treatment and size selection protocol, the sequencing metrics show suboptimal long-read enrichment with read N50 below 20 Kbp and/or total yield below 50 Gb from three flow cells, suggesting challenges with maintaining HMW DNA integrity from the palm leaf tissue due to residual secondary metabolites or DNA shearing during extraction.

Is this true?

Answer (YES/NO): NO